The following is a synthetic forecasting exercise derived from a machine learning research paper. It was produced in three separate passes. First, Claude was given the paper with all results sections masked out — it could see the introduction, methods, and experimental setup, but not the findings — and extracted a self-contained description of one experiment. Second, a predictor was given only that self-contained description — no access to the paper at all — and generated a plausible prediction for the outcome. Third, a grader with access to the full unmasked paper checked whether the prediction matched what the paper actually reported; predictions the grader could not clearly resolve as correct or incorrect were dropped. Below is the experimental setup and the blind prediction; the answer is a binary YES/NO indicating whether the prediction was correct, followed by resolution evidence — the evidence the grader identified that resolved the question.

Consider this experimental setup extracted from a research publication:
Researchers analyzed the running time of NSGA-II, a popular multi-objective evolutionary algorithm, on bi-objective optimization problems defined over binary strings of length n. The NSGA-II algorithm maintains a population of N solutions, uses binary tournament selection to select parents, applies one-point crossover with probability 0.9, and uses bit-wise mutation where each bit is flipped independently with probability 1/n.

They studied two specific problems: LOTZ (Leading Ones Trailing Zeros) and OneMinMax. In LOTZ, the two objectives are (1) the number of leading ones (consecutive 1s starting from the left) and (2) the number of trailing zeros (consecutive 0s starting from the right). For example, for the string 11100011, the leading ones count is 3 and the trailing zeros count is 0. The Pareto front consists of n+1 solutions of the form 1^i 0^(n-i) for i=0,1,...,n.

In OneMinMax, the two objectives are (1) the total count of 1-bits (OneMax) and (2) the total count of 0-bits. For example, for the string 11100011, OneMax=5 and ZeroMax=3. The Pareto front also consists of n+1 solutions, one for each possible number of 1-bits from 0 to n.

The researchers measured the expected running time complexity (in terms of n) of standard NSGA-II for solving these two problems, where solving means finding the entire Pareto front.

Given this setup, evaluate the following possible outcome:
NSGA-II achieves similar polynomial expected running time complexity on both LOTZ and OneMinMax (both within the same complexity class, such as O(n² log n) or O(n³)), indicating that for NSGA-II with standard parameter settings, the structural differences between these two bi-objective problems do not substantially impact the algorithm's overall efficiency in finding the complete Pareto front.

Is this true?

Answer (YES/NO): NO